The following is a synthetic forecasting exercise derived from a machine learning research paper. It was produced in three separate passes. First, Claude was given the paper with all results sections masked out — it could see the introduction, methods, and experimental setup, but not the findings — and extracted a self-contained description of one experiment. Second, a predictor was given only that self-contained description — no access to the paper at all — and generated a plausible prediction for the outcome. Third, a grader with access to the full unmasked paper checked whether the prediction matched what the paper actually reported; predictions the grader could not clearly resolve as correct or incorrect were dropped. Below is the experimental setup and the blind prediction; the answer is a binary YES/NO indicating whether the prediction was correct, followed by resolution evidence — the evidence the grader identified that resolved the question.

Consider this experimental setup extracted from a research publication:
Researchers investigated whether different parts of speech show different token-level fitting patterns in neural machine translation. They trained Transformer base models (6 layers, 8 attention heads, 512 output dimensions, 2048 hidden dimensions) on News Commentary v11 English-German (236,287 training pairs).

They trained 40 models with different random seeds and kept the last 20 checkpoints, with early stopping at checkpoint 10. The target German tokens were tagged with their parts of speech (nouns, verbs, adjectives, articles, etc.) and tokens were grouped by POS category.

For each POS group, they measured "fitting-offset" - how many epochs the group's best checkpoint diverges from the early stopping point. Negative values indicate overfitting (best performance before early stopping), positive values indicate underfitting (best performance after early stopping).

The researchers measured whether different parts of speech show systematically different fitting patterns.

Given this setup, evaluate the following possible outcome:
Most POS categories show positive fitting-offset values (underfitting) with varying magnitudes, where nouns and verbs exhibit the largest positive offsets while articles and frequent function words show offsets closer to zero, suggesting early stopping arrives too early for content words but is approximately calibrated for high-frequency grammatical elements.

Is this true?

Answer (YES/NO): NO